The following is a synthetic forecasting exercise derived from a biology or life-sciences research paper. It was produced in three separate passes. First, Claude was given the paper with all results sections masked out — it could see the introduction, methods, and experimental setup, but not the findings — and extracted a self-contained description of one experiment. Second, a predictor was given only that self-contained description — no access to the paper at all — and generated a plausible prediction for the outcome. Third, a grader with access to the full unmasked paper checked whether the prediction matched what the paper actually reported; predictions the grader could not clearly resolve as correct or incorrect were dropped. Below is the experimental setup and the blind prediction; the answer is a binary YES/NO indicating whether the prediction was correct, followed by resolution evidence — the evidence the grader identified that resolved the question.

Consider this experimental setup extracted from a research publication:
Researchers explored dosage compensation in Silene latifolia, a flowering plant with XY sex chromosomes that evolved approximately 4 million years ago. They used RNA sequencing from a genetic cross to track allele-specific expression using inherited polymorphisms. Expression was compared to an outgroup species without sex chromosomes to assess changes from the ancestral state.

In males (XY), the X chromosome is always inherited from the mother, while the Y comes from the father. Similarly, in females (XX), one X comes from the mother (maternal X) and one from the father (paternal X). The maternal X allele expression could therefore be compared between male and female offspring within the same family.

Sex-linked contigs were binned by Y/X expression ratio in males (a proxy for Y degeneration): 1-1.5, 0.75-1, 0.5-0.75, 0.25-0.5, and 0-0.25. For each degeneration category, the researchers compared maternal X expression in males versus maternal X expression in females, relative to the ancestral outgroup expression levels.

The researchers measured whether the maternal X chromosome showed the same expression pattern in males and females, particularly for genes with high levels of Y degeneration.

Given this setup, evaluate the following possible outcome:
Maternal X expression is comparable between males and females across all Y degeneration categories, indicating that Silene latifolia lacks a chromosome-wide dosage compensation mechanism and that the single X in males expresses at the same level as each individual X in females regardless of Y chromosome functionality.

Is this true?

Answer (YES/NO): NO